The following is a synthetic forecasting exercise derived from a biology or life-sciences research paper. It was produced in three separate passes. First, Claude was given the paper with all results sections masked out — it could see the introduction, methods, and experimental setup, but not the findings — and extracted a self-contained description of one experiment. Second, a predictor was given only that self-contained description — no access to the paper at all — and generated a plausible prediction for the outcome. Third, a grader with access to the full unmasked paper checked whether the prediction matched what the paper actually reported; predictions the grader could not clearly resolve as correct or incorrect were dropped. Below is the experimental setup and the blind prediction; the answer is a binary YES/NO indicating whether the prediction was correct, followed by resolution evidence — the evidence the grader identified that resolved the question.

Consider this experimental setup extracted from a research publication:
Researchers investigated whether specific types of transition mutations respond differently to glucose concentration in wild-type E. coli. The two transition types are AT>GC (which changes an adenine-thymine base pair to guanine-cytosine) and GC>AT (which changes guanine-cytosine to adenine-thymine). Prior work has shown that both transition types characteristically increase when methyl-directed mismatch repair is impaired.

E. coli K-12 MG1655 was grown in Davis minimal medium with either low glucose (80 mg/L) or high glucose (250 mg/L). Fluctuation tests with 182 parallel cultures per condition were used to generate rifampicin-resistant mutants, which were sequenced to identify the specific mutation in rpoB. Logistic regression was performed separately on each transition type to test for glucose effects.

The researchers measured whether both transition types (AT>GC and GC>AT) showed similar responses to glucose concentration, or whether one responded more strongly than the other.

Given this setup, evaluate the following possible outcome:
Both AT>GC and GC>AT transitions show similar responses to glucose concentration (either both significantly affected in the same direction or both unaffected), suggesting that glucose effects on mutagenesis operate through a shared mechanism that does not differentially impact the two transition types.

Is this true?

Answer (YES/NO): NO